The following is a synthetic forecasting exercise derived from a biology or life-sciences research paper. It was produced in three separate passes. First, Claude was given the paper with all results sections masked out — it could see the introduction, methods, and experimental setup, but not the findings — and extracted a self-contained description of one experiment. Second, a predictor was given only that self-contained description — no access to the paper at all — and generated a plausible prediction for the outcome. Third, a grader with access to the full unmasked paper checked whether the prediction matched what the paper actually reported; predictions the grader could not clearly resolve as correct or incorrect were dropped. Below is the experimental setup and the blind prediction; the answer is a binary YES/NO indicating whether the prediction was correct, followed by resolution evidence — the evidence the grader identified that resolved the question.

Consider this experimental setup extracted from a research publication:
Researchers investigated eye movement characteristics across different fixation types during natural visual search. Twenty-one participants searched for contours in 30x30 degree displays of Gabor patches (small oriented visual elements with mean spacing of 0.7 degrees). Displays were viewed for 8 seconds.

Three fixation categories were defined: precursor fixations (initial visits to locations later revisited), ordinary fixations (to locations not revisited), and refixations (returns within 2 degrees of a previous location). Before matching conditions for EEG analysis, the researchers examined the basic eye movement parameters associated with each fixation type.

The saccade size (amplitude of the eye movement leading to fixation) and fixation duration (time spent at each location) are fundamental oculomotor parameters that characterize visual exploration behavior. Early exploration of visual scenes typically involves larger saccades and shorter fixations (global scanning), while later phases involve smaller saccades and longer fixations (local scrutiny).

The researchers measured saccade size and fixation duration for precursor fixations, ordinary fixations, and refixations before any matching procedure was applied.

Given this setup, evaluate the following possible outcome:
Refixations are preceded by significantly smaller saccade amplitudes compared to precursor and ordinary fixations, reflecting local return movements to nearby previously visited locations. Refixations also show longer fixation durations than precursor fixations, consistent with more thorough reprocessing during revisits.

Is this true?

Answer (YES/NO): NO